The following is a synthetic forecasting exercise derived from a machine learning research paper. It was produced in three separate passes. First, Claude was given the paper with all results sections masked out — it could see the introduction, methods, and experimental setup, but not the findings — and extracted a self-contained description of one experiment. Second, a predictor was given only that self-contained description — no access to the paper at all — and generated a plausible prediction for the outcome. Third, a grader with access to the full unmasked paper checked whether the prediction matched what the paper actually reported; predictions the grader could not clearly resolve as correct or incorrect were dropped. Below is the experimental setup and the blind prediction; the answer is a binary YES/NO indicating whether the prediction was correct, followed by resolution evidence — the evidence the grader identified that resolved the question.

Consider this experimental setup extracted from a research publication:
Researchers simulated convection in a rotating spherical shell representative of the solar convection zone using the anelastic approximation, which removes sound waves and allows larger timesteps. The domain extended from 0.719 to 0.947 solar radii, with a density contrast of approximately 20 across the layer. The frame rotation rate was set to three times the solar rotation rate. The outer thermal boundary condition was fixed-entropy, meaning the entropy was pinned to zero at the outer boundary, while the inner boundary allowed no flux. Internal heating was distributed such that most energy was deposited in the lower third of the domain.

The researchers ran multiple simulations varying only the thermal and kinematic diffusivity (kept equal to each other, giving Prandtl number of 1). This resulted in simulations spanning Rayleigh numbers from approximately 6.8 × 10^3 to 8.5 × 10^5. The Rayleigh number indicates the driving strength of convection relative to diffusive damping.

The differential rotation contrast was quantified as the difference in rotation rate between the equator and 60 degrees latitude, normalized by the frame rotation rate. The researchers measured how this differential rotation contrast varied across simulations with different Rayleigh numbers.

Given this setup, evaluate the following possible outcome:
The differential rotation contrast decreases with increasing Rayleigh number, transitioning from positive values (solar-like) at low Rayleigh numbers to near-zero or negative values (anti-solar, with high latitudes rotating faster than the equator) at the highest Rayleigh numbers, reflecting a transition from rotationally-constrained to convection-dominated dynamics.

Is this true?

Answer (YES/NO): NO